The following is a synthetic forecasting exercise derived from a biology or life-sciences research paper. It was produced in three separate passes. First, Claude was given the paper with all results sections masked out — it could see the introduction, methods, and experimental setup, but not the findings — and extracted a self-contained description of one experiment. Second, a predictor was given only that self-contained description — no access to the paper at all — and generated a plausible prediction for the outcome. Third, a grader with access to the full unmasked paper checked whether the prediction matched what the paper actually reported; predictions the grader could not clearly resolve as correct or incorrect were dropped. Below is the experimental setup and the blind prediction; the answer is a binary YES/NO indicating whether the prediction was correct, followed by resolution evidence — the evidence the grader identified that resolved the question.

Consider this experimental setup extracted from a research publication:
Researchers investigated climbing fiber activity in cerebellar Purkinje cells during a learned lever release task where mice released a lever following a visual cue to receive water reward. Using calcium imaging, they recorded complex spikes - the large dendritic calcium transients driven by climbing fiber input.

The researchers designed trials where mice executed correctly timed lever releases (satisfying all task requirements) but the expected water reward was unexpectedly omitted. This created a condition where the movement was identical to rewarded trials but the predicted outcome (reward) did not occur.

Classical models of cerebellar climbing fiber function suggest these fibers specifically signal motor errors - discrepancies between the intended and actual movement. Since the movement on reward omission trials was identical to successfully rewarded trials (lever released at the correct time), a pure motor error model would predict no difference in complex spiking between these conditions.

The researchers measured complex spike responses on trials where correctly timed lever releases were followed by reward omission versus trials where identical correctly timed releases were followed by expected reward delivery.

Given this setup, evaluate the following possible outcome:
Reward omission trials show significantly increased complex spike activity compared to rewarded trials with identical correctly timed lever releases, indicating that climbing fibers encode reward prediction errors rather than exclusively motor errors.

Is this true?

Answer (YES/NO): NO